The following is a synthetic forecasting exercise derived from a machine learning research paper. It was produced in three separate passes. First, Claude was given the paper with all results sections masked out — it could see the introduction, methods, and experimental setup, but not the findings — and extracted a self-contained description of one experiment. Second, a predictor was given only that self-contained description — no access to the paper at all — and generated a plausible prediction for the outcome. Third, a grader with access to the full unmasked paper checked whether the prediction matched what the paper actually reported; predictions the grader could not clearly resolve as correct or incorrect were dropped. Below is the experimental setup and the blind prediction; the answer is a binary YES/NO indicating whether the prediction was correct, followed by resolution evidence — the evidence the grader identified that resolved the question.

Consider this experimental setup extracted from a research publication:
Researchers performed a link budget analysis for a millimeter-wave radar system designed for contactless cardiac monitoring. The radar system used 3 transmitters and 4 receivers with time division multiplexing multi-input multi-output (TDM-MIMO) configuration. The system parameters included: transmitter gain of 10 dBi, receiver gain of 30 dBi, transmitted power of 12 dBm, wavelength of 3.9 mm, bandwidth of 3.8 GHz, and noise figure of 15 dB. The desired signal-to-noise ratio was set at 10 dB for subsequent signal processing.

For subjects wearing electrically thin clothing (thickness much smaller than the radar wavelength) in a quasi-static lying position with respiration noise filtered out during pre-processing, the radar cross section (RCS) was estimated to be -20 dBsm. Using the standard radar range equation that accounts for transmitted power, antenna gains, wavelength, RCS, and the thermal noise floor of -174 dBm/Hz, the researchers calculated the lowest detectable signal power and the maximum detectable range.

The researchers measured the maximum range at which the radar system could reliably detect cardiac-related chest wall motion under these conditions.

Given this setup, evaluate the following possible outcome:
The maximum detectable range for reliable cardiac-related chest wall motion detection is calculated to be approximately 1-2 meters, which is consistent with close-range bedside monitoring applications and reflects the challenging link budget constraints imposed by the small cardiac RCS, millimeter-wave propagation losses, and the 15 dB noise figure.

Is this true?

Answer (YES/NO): NO